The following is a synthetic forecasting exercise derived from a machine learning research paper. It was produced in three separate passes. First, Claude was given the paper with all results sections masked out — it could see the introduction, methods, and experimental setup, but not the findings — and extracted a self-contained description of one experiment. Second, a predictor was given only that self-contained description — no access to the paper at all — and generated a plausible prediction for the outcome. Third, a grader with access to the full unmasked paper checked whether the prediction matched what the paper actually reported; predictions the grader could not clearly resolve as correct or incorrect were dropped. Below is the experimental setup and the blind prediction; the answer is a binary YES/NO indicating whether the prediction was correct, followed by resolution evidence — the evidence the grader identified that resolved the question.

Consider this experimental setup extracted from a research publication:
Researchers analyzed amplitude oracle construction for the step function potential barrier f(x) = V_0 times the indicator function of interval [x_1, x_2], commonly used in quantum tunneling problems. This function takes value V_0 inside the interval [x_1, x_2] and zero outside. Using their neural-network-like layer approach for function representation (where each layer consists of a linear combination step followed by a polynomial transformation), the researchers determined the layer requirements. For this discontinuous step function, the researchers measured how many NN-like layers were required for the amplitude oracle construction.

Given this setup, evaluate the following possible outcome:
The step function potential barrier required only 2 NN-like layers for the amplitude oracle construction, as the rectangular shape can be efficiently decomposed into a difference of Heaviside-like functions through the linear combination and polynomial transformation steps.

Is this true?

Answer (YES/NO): NO